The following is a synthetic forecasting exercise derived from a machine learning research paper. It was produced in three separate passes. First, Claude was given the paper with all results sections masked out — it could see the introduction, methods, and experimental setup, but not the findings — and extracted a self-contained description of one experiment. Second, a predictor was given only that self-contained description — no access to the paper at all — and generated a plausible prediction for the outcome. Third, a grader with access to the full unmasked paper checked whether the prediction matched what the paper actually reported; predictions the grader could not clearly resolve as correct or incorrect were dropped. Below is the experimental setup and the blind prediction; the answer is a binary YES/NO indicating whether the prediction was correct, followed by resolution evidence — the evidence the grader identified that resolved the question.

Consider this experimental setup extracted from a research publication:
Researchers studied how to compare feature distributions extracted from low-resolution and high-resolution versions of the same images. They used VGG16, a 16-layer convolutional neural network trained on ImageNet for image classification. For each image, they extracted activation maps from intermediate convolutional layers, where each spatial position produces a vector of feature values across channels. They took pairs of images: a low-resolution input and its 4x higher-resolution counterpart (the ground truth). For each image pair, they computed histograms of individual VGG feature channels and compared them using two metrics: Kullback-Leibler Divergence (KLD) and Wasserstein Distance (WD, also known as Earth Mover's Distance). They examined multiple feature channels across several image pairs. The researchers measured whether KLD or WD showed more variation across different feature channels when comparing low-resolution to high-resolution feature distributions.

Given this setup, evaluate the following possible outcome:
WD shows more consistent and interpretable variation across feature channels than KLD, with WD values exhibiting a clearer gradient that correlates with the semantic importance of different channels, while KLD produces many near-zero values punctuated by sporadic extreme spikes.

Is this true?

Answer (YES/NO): NO